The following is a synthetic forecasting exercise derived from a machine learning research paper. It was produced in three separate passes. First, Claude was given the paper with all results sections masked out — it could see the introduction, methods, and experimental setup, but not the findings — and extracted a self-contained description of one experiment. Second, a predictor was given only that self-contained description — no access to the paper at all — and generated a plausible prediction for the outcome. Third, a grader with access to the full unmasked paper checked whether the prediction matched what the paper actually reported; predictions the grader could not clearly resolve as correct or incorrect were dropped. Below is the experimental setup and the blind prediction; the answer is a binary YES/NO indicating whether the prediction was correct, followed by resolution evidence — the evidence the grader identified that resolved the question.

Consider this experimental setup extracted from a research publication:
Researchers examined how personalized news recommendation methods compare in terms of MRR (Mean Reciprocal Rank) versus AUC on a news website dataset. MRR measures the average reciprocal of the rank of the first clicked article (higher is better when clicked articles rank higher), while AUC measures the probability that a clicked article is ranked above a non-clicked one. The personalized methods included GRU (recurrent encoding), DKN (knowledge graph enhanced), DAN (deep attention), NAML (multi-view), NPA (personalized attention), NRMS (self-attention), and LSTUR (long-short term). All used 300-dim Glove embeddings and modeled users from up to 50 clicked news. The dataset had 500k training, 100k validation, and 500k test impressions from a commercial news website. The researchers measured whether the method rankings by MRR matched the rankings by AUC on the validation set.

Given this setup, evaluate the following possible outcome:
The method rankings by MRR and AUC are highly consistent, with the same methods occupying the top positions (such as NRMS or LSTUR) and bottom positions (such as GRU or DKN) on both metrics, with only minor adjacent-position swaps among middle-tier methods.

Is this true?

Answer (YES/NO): YES